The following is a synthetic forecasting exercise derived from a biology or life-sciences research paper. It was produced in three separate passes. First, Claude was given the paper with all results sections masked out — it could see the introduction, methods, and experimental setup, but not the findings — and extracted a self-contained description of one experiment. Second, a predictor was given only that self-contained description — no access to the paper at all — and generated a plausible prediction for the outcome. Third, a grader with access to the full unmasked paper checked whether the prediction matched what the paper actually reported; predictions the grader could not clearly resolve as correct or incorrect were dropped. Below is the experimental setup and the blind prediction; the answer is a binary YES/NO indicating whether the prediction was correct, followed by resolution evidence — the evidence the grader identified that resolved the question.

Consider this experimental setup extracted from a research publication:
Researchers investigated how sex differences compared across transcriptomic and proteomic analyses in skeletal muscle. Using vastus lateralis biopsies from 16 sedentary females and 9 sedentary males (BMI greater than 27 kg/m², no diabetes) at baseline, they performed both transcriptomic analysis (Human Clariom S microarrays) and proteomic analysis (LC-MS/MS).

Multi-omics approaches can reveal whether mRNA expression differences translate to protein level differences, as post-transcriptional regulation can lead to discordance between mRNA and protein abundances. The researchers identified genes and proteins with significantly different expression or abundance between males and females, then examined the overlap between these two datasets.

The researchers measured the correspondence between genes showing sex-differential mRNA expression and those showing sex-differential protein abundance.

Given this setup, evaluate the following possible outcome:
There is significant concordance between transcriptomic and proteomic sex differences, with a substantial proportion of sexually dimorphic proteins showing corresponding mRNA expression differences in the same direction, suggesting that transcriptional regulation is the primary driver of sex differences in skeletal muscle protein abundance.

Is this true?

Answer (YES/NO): NO